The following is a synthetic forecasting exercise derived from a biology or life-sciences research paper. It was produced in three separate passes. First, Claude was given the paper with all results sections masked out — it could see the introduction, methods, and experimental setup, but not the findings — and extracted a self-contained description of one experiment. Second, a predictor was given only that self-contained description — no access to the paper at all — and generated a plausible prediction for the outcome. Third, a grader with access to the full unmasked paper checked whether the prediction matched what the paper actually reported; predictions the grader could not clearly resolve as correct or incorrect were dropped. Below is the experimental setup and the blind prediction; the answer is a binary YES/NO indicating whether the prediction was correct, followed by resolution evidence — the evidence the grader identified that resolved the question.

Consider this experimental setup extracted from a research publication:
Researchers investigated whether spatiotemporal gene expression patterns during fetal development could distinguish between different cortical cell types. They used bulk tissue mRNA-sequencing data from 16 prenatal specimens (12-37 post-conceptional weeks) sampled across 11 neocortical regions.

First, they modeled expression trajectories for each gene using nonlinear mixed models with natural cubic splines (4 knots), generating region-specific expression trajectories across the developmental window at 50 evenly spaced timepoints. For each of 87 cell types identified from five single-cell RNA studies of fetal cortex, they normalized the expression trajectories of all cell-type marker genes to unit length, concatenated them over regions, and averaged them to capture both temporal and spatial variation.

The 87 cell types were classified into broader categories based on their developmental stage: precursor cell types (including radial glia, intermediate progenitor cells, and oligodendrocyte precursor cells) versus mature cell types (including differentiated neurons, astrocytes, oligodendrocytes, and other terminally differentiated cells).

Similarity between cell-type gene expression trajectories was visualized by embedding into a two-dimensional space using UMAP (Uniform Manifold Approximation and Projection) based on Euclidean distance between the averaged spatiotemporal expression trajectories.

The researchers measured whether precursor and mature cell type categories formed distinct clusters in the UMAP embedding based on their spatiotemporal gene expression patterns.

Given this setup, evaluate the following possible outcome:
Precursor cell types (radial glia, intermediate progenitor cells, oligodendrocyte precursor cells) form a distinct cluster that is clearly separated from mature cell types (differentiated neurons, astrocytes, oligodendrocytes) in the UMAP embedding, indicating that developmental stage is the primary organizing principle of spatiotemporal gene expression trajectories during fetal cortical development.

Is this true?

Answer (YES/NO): NO